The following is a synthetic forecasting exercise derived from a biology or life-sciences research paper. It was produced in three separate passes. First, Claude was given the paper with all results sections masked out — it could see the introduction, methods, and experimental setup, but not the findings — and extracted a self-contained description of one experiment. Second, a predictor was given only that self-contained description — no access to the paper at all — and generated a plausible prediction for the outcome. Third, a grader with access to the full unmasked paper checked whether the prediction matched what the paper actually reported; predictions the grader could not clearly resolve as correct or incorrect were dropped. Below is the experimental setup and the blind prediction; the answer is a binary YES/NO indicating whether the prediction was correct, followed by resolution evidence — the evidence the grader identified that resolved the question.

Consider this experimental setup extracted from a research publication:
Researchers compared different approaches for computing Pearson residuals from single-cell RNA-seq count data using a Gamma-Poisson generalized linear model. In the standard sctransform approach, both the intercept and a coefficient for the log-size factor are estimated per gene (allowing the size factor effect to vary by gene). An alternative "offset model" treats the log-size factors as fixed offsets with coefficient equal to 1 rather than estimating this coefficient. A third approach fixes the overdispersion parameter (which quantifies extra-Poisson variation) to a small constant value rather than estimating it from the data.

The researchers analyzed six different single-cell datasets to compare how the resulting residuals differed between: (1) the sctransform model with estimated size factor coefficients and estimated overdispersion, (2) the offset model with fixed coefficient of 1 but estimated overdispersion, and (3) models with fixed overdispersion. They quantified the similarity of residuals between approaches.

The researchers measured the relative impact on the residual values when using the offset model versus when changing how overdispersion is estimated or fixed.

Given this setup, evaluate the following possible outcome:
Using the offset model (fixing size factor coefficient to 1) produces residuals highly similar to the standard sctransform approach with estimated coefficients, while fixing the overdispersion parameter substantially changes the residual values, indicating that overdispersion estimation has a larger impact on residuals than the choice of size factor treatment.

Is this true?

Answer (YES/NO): YES